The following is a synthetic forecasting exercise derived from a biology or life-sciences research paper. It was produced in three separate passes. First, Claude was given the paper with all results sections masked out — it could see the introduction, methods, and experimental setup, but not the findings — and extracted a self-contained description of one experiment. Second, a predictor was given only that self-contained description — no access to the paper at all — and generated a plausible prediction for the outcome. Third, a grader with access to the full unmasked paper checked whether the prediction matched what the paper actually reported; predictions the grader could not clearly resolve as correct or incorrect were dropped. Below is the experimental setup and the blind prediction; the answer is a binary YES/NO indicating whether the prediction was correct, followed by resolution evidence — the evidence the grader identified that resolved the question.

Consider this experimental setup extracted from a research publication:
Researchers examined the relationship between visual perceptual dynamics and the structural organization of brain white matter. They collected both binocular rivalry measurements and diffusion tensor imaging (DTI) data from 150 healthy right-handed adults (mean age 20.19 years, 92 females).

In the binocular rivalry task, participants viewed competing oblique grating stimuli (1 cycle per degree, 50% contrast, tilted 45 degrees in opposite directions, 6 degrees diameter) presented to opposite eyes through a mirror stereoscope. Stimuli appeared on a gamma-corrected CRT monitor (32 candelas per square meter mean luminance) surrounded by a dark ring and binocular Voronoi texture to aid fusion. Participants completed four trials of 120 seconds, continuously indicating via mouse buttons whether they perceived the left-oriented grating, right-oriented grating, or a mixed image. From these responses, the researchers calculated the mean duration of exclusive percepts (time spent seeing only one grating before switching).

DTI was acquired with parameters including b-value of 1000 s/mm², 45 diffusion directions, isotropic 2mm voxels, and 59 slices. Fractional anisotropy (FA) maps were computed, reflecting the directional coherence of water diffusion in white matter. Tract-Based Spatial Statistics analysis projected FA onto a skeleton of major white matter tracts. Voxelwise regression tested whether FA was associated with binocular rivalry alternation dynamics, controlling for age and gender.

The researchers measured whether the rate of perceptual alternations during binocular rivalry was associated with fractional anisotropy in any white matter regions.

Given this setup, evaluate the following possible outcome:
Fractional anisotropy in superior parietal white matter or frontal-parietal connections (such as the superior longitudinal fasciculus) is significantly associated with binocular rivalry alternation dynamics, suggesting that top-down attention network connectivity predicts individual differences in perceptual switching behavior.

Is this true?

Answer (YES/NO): NO